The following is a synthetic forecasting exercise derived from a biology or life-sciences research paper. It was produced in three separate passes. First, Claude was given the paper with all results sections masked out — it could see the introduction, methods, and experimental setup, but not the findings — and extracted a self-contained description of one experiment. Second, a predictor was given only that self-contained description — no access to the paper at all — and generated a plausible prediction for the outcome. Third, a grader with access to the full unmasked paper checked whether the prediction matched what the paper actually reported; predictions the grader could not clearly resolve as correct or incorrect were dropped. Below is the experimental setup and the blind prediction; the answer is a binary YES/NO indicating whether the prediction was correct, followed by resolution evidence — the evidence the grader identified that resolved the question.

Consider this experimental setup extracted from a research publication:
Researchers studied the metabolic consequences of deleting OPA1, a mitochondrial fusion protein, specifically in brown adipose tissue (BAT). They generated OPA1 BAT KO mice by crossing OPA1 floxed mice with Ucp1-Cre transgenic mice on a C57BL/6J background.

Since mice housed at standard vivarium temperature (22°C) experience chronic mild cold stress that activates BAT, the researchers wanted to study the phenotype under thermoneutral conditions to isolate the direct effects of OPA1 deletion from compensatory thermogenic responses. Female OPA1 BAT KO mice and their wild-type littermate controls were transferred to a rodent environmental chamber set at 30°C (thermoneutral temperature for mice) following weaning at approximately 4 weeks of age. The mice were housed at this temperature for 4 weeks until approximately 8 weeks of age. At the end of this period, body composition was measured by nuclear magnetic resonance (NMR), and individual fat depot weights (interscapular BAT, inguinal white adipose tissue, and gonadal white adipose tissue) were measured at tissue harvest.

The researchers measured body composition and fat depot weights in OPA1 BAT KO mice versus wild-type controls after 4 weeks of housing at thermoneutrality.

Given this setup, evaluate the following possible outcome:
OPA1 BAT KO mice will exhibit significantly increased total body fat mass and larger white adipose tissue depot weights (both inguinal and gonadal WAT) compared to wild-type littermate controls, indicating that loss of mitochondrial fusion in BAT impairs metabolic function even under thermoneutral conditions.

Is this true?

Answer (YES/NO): NO